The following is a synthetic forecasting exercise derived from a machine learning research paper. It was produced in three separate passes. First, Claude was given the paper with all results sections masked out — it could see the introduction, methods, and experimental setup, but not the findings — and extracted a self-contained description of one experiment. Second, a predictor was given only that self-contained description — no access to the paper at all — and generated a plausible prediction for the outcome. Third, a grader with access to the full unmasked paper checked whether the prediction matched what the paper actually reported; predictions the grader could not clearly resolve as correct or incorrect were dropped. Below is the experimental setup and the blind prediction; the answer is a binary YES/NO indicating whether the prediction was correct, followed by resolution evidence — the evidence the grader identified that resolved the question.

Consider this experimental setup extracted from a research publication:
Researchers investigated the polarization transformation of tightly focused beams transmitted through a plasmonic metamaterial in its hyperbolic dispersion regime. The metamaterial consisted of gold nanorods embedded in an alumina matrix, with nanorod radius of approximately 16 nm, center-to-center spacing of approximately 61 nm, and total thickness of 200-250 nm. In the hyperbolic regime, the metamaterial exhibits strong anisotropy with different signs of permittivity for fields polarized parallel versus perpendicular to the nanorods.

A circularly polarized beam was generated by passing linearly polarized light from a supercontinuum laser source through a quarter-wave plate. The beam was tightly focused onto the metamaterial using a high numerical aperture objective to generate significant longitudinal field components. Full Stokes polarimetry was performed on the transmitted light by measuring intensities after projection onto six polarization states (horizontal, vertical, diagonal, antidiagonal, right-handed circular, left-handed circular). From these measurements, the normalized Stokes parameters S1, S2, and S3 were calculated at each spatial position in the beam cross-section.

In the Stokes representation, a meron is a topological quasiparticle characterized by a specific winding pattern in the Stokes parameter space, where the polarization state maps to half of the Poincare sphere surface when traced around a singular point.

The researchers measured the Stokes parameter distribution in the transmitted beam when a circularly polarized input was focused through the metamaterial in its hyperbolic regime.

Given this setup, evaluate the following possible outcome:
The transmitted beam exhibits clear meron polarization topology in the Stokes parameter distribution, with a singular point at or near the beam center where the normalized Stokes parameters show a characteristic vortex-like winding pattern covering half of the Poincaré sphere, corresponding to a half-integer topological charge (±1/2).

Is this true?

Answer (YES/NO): NO